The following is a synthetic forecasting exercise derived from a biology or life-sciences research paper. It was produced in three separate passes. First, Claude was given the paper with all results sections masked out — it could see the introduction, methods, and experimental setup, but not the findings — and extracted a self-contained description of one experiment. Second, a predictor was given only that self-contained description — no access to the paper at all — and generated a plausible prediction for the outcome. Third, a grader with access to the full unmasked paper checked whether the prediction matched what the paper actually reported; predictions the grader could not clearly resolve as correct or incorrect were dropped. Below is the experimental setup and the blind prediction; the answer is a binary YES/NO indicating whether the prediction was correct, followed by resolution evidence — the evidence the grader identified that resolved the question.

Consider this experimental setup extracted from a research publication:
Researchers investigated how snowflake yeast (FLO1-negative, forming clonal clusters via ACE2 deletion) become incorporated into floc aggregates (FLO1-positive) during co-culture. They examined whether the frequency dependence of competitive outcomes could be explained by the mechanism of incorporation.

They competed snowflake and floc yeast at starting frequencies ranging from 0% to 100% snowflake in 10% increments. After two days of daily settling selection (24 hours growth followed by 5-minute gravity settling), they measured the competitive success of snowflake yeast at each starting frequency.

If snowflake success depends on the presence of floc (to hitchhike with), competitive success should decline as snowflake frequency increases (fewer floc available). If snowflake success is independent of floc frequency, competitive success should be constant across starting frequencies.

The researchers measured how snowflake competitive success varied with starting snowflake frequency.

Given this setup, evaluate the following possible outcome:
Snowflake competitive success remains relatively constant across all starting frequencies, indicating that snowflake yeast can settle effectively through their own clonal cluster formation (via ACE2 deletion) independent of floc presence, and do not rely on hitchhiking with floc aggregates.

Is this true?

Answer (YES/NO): NO